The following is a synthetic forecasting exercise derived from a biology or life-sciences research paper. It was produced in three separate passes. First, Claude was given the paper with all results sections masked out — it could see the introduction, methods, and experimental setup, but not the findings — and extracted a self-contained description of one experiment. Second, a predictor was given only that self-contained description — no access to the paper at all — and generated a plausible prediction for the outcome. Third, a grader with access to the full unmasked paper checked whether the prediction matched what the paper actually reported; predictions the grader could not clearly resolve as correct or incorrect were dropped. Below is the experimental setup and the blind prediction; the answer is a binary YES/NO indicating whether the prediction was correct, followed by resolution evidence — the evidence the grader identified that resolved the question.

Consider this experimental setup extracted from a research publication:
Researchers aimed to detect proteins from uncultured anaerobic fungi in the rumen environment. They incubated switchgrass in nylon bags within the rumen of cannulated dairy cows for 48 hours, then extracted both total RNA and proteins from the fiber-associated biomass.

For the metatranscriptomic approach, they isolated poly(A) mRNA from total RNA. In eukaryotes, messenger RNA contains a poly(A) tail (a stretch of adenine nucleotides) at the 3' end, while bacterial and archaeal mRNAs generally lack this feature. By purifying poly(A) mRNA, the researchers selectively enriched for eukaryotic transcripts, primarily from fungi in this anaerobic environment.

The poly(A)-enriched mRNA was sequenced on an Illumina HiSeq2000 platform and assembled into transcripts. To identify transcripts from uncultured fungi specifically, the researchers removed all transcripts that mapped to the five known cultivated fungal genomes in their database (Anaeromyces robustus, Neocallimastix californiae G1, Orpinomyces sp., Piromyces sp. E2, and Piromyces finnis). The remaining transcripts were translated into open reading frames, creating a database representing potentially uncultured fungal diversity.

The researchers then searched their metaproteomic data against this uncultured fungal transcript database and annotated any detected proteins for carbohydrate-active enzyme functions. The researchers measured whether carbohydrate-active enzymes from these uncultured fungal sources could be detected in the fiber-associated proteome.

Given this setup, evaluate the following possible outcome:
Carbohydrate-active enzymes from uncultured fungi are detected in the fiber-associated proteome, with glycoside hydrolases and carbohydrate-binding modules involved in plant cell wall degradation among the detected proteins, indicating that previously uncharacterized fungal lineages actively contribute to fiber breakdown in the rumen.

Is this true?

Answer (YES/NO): NO